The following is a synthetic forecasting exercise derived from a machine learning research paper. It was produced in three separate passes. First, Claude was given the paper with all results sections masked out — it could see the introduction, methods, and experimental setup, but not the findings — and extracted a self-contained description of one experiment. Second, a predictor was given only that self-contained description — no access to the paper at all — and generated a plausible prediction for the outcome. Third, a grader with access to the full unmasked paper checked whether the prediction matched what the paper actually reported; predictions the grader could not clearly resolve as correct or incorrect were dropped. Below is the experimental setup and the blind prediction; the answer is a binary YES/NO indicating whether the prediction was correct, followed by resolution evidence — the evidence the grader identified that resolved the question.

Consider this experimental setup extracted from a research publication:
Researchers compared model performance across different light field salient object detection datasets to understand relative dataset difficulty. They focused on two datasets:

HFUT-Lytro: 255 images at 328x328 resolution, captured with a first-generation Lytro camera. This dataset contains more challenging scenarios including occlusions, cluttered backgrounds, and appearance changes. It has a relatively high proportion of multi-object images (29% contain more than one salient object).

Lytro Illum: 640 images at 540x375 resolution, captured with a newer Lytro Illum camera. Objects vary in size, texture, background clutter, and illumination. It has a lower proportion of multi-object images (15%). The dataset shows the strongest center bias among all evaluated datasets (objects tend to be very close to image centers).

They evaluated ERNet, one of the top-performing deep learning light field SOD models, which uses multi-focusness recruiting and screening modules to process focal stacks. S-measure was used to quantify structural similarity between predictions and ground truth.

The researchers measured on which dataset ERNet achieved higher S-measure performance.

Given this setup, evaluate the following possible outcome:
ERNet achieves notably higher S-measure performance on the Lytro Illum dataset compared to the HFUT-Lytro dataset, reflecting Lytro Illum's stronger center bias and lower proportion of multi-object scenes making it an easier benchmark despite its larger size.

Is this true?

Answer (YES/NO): YES